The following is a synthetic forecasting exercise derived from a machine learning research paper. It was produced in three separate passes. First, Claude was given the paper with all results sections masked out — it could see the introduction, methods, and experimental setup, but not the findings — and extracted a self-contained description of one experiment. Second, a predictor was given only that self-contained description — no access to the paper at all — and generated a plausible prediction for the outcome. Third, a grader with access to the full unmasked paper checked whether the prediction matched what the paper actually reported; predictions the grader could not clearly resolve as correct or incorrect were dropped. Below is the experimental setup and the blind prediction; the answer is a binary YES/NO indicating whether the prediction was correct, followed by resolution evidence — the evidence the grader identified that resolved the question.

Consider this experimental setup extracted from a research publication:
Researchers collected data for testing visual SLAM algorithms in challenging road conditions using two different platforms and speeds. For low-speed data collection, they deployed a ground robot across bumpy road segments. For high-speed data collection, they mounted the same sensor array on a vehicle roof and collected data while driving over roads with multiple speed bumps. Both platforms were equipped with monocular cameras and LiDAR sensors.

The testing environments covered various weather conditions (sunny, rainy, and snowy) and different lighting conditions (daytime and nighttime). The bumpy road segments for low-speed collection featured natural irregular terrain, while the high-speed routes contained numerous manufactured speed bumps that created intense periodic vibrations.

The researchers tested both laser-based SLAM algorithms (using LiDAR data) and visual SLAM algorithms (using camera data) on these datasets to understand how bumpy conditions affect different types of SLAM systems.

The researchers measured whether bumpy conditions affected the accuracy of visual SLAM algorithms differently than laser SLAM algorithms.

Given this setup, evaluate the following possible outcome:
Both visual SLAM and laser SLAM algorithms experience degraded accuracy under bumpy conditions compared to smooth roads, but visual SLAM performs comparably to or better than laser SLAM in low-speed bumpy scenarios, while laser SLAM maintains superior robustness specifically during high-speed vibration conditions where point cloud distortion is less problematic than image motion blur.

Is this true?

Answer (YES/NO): NO